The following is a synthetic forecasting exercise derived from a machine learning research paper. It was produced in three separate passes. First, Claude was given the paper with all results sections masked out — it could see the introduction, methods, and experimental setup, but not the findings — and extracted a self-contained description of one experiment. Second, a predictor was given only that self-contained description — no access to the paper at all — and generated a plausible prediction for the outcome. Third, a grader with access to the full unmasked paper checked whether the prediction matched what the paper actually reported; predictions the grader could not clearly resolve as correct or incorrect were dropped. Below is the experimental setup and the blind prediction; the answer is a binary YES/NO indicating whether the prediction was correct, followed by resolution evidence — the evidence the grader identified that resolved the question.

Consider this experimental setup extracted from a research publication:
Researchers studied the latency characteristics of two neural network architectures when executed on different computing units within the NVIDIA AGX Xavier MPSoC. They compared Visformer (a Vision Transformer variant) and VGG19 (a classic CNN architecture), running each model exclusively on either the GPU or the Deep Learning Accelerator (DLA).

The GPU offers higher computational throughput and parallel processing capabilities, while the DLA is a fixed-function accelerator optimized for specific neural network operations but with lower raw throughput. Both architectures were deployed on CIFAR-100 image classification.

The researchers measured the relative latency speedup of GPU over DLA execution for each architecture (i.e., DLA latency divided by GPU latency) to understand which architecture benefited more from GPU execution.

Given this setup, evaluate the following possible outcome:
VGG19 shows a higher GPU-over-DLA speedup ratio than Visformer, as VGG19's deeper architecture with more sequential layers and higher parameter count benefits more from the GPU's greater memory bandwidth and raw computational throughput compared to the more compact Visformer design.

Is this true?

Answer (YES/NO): YES